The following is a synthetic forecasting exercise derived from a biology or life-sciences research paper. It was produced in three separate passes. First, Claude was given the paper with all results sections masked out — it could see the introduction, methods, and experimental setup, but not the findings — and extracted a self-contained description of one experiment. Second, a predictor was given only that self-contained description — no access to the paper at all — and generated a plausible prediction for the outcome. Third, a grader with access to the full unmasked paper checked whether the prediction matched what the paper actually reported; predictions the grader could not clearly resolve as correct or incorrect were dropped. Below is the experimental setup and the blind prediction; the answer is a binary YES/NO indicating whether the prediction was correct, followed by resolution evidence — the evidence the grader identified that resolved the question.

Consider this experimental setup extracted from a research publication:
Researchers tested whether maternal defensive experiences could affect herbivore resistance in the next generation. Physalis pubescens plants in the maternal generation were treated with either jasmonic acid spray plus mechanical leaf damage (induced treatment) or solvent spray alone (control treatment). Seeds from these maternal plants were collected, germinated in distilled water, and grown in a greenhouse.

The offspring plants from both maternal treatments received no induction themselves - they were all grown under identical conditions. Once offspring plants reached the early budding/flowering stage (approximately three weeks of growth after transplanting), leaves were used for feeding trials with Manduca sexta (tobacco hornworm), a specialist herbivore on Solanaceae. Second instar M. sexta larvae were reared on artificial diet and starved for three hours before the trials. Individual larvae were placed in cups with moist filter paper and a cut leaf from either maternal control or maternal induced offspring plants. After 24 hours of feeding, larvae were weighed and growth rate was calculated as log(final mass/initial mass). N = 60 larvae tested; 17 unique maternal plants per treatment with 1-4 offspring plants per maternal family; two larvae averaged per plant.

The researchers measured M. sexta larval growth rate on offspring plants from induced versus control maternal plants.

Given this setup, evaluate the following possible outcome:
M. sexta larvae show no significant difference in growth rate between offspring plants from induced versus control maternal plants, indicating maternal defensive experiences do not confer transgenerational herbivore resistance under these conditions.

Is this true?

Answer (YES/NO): NO